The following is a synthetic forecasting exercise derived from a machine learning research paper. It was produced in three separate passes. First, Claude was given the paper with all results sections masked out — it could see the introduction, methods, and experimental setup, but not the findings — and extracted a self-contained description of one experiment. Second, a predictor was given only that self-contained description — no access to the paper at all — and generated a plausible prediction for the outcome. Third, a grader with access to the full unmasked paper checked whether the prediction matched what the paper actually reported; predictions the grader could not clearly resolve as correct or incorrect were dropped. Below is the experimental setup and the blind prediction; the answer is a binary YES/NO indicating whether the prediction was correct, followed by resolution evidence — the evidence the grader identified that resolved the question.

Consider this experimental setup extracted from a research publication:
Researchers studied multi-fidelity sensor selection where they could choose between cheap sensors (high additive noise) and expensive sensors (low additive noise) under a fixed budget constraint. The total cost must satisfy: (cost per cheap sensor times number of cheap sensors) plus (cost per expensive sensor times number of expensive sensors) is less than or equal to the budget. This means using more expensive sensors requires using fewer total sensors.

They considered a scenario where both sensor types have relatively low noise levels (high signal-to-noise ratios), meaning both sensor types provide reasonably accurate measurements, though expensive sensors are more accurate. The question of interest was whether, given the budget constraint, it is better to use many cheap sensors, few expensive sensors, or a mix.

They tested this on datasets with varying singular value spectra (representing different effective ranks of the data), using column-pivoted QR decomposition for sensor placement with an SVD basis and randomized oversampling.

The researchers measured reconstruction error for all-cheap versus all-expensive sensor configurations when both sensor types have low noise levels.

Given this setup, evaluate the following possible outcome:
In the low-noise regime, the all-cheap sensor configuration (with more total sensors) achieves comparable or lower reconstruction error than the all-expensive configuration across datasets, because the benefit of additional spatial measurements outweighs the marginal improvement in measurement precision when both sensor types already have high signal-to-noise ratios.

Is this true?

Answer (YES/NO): NO